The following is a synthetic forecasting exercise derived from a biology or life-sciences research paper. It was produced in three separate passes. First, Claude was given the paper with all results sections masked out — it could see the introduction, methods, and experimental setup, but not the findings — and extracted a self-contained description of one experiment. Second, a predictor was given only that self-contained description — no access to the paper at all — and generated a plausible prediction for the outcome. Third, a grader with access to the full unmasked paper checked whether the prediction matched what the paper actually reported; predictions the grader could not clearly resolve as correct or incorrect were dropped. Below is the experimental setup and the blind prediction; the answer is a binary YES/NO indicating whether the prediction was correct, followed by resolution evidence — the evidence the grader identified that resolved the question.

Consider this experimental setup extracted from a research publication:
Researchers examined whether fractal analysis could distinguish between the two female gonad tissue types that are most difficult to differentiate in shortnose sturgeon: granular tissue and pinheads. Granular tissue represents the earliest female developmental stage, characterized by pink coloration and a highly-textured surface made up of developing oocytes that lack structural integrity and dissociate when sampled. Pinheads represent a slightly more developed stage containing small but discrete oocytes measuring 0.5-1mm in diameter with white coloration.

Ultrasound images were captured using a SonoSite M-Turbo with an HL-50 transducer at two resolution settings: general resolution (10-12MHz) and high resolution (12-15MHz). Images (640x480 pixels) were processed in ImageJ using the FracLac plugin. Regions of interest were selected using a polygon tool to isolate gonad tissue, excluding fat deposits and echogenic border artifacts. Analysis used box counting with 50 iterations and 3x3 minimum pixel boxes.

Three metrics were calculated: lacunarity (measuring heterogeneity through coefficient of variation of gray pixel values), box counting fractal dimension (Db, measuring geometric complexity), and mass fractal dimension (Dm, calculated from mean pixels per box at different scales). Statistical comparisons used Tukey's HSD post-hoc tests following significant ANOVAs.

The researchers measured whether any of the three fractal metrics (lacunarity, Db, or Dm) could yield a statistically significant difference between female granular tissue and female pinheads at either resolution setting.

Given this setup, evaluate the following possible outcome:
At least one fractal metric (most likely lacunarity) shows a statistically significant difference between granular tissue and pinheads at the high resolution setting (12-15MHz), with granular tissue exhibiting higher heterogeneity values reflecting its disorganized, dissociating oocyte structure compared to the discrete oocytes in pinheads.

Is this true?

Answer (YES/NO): NO